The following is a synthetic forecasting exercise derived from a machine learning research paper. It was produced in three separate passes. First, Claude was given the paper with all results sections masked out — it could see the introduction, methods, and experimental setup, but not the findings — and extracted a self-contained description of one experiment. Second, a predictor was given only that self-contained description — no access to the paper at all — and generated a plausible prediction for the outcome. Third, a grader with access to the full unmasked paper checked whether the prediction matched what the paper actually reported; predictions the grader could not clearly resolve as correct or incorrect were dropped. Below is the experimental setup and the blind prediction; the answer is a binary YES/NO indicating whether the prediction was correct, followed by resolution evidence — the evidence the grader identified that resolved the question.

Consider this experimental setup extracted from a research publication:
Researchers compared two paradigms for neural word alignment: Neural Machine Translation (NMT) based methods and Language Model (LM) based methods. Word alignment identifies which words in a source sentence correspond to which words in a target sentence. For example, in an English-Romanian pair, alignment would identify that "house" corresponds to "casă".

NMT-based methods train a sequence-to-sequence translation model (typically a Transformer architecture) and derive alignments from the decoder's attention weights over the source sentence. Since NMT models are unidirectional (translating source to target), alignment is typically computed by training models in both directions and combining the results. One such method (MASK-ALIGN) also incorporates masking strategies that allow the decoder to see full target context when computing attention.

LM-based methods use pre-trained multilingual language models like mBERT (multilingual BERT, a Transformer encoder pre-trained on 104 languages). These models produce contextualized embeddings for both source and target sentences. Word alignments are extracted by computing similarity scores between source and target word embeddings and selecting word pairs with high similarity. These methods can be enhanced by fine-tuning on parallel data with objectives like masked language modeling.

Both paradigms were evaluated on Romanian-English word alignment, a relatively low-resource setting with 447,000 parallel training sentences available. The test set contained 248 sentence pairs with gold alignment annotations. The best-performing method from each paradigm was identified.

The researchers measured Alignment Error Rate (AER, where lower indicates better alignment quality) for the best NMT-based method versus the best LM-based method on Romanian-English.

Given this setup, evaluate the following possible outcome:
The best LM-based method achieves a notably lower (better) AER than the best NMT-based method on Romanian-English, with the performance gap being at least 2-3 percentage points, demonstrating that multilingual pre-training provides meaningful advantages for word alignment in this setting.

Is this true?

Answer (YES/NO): NO